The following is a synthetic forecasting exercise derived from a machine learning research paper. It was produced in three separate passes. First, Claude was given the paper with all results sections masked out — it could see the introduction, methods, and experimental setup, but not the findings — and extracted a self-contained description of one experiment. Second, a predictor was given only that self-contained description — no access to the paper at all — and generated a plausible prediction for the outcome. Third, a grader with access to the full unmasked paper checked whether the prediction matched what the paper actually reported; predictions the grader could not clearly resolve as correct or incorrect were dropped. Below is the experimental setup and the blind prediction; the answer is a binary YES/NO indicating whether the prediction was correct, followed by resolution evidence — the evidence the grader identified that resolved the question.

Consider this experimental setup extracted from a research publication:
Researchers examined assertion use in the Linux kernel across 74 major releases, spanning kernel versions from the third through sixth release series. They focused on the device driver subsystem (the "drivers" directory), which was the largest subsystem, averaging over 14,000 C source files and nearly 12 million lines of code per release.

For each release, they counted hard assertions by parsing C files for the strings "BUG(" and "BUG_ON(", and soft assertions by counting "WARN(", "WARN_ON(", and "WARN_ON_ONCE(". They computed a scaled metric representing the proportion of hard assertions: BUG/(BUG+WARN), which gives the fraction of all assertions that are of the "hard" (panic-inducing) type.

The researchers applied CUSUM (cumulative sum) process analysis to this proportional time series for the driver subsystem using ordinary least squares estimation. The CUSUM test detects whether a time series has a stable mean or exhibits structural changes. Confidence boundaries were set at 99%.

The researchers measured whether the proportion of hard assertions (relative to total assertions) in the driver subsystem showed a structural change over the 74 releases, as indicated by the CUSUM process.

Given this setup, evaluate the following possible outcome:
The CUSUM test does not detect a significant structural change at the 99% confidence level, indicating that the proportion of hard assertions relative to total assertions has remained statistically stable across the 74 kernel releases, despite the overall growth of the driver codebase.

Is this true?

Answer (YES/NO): NO